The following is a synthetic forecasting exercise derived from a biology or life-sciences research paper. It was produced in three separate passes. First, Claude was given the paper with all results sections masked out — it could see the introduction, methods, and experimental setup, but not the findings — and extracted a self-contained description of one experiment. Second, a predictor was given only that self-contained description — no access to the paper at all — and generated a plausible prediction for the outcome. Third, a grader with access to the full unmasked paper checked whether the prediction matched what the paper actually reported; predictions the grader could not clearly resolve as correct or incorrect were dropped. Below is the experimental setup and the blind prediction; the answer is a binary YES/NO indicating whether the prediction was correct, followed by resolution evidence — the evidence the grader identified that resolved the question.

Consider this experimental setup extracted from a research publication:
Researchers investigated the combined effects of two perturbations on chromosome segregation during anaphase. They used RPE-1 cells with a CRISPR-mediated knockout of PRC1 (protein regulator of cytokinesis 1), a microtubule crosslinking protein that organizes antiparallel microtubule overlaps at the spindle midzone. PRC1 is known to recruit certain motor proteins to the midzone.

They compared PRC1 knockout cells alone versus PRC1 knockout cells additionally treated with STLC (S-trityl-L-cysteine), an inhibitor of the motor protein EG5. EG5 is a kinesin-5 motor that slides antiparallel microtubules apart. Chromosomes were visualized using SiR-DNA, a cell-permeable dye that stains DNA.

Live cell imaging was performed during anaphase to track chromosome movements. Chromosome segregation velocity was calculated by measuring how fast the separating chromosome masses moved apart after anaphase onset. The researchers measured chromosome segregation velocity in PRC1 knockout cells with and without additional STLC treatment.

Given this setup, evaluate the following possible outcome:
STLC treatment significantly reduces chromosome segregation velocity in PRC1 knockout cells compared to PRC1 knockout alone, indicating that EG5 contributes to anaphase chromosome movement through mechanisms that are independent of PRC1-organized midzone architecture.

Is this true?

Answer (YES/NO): YES